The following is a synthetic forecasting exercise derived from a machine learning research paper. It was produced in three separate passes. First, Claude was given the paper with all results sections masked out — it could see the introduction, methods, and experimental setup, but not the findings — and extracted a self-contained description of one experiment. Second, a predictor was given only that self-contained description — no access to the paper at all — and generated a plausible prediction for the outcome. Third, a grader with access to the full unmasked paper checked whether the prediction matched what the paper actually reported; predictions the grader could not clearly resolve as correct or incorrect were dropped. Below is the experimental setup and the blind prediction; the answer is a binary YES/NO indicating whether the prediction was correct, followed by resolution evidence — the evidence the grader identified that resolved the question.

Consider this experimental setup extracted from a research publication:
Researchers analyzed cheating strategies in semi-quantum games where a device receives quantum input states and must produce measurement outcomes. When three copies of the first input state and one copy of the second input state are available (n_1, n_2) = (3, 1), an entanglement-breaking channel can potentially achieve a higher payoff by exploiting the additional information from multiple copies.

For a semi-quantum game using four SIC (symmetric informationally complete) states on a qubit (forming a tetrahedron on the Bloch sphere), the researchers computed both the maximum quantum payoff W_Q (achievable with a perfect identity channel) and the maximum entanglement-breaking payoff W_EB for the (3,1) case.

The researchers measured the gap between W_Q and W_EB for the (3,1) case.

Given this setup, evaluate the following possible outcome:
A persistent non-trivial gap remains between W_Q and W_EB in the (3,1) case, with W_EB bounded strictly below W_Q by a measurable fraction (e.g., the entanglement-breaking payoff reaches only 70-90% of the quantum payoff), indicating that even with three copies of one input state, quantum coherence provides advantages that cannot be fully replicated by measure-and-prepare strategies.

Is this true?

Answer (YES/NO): NO